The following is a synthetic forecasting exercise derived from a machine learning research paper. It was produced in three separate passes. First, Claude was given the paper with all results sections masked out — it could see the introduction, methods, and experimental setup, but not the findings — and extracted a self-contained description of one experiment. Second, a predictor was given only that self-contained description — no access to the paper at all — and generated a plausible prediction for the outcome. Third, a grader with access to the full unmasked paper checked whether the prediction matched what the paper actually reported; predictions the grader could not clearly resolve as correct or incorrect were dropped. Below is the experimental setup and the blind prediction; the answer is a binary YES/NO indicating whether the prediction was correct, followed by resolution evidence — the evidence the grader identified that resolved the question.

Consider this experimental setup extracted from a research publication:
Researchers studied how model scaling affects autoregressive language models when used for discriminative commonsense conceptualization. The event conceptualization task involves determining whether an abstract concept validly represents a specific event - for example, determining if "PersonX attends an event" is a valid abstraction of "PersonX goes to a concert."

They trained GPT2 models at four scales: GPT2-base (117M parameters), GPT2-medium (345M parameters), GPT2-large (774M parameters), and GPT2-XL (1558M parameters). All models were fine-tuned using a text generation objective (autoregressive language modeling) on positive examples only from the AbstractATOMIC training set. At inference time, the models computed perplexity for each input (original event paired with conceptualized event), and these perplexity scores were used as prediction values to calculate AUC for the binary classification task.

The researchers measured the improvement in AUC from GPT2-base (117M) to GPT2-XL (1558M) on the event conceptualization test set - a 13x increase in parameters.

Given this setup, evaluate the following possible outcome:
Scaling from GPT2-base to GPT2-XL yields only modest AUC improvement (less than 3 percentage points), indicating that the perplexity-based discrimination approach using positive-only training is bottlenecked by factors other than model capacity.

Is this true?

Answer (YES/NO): NO